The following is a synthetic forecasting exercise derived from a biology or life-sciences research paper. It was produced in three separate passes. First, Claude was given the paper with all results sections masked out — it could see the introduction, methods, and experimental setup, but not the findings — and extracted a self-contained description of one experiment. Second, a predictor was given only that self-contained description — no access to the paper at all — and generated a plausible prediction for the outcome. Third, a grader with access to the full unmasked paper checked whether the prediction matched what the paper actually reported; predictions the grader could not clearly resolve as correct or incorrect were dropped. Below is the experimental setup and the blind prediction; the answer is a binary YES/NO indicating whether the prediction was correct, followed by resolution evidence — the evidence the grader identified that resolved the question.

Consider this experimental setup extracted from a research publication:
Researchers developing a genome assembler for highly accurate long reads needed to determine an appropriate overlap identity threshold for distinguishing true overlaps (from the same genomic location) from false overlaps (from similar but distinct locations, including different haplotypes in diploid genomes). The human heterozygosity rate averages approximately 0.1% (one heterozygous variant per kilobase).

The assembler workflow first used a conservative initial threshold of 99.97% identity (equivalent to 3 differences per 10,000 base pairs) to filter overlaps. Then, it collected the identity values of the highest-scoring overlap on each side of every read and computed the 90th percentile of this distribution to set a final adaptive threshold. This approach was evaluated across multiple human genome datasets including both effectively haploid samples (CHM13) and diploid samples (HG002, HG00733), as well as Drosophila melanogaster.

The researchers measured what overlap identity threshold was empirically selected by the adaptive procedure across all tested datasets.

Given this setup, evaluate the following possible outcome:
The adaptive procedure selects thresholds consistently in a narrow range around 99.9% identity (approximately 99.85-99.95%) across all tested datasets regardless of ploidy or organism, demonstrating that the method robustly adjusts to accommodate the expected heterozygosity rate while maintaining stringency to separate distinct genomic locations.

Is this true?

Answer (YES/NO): NO